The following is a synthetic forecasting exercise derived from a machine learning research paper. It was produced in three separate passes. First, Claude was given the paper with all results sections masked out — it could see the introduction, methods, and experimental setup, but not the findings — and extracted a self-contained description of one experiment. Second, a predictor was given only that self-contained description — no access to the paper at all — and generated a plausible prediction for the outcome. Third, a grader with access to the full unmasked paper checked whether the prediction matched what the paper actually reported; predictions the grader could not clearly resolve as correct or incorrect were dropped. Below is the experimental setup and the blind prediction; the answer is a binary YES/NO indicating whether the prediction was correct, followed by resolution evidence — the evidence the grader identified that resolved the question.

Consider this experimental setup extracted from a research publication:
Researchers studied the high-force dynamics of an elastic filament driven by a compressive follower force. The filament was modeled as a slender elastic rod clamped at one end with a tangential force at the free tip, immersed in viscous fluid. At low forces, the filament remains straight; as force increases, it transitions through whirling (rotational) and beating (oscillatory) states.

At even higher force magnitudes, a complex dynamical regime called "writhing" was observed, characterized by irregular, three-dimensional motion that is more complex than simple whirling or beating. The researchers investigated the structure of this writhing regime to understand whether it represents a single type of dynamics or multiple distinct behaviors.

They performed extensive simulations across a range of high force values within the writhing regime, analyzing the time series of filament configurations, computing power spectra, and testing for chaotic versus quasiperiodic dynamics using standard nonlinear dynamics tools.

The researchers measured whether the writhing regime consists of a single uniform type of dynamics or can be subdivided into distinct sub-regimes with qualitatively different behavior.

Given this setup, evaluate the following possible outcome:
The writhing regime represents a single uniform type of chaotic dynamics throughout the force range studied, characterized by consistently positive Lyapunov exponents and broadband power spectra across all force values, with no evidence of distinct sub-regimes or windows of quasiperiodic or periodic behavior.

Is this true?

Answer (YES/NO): NO